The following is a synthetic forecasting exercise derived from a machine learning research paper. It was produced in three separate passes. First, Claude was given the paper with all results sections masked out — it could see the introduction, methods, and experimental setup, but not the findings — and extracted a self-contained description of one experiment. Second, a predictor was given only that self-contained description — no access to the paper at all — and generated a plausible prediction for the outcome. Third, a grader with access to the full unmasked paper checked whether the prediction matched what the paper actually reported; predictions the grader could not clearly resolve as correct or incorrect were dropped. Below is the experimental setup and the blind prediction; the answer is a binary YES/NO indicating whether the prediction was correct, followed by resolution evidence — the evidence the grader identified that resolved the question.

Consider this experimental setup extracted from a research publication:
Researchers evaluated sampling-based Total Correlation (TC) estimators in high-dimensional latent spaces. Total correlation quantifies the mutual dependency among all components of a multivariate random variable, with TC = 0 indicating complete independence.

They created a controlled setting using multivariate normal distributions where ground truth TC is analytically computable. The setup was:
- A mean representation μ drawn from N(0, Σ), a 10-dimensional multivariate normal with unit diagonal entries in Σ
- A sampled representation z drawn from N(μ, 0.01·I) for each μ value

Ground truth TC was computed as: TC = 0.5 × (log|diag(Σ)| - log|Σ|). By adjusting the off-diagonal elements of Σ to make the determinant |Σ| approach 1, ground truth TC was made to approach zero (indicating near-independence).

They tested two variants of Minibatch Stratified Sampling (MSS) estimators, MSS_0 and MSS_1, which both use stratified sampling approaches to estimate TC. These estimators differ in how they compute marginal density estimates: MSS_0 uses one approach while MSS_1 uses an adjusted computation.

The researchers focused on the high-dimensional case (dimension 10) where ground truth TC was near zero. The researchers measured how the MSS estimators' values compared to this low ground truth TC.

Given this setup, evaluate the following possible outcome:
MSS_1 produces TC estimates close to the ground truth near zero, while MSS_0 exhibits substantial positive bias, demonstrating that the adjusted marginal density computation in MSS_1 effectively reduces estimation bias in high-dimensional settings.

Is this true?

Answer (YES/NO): NO